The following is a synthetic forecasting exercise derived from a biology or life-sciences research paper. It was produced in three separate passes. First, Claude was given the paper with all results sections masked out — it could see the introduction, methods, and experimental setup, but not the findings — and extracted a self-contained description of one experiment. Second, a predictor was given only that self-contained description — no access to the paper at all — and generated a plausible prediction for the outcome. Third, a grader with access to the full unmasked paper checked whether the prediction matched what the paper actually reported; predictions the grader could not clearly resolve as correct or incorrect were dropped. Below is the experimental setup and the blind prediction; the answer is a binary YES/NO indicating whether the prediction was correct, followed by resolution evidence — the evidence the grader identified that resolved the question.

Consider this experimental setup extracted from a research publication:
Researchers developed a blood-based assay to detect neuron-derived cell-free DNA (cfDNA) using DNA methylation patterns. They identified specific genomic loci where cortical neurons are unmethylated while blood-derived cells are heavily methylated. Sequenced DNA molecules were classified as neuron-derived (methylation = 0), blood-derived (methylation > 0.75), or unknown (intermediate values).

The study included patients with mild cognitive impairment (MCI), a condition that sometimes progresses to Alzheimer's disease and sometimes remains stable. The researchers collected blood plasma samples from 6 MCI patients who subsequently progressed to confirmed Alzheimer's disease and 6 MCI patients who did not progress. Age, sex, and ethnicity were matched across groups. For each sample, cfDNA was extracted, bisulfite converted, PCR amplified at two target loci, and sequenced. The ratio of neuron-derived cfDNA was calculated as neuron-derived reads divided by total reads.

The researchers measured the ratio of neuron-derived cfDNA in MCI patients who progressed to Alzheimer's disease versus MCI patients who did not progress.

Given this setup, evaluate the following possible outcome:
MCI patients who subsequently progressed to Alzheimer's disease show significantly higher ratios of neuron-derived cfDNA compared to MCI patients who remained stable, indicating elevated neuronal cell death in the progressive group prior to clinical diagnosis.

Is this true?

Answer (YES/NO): YES